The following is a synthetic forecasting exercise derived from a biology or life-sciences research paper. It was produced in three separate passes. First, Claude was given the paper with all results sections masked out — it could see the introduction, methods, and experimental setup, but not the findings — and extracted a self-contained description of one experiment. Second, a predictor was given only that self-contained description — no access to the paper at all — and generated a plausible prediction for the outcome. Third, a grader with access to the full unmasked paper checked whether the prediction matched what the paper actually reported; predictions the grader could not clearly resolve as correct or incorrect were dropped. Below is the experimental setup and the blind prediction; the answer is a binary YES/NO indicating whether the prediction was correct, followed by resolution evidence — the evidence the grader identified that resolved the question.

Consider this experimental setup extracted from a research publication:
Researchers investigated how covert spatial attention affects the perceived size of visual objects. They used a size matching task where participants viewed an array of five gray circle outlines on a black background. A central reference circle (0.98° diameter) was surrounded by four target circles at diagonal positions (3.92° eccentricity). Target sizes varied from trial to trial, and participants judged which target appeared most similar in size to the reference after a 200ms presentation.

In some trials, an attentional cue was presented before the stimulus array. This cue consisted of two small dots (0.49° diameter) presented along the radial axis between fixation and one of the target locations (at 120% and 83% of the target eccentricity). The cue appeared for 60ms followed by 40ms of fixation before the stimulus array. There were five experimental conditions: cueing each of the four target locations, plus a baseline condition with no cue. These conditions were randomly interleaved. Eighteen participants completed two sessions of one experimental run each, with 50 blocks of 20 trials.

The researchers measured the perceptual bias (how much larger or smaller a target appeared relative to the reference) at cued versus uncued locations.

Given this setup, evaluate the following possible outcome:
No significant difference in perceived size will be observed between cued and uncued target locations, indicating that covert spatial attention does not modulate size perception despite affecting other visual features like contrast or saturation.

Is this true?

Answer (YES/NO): NO